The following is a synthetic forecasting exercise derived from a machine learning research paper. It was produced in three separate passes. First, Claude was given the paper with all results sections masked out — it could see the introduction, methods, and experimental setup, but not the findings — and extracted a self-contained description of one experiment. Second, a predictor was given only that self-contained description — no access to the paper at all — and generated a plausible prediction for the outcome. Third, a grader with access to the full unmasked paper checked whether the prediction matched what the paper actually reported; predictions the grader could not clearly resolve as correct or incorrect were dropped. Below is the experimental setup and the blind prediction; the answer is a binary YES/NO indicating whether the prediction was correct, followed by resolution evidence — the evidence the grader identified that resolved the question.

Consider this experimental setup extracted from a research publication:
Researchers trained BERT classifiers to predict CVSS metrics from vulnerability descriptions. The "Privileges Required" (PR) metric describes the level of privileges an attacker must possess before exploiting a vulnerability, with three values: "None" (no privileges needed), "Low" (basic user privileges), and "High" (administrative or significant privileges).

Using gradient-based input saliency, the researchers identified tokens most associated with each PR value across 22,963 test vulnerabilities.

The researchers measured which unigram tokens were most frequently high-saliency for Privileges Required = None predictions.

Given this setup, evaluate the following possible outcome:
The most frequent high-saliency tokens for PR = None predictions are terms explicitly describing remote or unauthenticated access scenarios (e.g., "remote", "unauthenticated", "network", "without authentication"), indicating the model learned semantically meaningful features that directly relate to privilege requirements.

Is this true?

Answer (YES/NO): NO